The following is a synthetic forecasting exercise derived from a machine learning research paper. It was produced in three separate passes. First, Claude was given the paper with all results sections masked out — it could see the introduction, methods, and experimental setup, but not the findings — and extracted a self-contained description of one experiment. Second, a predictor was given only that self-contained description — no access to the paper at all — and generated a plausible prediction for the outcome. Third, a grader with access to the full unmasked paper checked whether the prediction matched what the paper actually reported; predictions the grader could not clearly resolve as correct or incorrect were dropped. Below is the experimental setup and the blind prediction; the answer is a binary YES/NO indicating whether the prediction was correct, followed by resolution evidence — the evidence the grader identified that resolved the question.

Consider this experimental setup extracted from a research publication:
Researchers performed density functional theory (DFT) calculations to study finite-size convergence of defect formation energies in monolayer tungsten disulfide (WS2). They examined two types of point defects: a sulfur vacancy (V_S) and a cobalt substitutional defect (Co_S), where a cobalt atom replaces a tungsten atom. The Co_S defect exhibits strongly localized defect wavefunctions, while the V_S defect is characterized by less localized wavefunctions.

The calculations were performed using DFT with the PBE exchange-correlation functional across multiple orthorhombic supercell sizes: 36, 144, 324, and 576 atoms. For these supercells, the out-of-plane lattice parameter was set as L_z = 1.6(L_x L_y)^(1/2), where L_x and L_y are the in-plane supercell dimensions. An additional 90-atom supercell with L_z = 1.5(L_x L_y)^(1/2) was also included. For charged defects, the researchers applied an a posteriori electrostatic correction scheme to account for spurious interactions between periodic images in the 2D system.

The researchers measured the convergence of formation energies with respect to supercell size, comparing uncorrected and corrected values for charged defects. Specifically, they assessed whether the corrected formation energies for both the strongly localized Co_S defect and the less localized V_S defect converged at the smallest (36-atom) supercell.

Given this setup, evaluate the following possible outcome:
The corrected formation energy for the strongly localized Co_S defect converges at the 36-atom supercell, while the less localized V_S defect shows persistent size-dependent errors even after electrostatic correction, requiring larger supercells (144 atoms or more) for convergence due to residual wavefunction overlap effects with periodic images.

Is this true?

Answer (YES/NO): NO